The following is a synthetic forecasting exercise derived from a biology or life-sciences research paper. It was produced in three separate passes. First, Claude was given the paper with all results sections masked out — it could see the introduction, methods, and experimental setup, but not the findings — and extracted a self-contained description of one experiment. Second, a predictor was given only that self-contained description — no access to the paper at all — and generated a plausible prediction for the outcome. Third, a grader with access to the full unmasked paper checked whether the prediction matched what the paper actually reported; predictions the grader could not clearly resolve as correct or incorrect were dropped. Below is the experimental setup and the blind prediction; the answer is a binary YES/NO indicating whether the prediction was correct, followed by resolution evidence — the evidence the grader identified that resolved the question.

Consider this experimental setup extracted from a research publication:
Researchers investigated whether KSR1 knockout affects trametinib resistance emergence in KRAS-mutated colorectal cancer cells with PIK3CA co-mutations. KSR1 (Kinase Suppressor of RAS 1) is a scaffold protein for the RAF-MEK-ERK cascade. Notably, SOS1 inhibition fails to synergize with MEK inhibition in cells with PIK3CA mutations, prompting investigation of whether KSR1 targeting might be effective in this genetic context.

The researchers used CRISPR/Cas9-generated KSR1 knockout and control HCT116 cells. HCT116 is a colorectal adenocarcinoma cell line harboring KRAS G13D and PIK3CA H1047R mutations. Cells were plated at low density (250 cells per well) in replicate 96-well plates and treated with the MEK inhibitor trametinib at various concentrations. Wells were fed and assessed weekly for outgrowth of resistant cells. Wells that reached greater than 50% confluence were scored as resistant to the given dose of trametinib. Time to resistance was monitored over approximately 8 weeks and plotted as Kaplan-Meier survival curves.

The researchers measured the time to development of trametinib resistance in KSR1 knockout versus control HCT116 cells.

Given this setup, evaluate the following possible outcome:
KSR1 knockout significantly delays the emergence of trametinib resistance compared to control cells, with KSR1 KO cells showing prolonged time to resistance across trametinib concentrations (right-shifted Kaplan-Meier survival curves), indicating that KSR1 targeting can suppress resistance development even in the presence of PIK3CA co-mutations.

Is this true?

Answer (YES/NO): YES